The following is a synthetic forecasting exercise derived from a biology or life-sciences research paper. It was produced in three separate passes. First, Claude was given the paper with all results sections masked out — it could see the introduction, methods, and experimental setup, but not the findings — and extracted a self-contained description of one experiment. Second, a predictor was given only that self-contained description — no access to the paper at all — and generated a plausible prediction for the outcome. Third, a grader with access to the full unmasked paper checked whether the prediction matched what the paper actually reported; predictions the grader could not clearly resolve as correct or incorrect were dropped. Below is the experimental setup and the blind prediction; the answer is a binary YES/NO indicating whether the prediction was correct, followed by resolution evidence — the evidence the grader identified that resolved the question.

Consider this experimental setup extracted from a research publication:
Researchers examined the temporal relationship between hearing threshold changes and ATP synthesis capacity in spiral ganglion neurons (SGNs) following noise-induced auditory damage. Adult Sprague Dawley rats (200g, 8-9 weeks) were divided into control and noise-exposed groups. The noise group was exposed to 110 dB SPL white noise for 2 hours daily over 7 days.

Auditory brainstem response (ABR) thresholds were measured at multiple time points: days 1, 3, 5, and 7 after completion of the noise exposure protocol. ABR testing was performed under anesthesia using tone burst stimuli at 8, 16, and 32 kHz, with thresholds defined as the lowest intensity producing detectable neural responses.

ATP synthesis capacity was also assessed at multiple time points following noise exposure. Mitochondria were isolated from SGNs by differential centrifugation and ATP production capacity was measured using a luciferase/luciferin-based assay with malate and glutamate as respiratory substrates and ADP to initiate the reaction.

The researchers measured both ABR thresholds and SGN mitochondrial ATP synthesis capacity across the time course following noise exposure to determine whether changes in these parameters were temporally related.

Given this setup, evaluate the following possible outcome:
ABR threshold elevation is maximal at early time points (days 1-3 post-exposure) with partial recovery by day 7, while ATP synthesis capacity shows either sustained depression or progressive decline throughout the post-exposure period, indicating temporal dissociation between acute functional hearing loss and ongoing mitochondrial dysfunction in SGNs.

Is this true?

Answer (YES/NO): NO